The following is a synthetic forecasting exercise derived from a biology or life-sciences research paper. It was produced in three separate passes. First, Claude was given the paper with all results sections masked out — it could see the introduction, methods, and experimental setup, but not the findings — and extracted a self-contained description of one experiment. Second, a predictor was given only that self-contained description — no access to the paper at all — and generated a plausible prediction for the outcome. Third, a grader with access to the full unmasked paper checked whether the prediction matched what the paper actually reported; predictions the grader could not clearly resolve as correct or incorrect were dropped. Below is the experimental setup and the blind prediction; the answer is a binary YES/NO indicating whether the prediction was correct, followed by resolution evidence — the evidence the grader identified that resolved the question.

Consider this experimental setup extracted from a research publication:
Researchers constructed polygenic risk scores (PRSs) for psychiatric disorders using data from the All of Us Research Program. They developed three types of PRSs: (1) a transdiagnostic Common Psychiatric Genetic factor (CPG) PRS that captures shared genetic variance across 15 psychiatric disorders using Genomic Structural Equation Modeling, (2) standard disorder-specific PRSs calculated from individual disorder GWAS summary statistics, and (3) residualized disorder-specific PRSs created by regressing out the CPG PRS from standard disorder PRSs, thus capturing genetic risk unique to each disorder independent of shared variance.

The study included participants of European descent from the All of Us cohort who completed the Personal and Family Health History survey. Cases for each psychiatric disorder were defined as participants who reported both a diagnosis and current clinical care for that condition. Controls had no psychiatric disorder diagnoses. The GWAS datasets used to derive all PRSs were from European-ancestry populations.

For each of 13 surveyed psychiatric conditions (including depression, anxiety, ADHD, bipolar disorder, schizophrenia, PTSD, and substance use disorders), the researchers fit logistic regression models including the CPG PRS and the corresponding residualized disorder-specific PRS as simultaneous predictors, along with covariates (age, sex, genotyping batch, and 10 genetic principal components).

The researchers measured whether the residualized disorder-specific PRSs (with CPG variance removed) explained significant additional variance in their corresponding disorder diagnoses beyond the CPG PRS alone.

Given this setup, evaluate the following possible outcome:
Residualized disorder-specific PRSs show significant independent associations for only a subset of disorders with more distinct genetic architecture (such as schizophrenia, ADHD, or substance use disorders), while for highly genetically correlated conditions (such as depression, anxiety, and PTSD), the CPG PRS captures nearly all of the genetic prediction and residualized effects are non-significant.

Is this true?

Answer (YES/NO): NO